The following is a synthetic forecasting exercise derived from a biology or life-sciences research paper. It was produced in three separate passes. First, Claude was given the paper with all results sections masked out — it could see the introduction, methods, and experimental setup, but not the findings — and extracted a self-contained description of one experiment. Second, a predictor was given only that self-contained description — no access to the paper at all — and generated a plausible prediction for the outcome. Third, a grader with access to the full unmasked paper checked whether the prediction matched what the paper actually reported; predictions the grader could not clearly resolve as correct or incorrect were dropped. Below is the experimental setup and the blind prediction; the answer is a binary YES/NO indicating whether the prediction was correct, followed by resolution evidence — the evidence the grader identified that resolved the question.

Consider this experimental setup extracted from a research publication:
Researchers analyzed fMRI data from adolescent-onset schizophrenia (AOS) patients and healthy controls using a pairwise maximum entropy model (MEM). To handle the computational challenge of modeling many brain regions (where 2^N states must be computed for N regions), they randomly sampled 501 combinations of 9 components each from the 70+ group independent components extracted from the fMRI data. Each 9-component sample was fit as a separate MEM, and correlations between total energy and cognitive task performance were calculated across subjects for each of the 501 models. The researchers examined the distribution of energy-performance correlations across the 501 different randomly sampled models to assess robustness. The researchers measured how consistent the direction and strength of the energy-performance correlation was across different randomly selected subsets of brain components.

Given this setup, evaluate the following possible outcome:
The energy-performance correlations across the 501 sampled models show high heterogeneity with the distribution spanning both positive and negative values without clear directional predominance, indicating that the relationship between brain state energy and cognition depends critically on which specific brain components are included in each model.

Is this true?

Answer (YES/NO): NO